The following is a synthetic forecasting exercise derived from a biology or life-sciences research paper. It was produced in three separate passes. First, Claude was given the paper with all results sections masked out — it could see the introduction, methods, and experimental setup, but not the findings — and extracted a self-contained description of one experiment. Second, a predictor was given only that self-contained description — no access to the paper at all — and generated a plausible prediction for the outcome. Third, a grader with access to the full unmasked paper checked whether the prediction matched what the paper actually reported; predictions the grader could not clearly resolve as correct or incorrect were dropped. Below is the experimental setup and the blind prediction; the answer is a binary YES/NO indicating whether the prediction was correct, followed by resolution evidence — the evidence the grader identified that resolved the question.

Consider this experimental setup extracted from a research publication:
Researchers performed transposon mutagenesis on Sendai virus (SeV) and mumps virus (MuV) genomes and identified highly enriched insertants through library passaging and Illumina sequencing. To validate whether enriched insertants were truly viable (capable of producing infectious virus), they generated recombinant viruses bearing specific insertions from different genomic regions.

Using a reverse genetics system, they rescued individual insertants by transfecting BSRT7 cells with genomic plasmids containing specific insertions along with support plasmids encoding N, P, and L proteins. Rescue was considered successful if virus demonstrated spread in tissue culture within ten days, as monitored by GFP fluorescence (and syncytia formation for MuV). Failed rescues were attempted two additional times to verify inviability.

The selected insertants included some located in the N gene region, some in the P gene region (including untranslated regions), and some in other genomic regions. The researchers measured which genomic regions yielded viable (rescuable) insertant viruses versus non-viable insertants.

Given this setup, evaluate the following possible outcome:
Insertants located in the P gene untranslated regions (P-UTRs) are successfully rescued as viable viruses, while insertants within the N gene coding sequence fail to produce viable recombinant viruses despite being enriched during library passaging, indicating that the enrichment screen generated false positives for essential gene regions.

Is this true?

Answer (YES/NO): NO